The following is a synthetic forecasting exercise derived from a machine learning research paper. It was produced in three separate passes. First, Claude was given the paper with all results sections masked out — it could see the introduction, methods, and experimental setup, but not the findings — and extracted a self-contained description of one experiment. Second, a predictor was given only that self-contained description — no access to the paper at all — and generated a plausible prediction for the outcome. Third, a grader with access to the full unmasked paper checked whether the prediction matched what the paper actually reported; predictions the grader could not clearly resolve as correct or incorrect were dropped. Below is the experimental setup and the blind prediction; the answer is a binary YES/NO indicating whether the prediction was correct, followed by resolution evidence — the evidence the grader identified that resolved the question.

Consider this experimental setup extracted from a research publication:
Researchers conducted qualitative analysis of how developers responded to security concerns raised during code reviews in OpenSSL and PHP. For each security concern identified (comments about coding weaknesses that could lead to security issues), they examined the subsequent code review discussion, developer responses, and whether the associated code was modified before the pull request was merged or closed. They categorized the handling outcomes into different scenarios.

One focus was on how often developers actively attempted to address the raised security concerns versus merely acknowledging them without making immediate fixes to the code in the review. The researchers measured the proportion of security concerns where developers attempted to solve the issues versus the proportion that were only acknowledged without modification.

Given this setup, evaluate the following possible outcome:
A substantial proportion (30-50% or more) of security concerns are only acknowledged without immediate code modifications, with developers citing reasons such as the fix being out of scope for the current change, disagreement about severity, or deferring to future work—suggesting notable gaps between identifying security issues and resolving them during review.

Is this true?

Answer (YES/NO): YES